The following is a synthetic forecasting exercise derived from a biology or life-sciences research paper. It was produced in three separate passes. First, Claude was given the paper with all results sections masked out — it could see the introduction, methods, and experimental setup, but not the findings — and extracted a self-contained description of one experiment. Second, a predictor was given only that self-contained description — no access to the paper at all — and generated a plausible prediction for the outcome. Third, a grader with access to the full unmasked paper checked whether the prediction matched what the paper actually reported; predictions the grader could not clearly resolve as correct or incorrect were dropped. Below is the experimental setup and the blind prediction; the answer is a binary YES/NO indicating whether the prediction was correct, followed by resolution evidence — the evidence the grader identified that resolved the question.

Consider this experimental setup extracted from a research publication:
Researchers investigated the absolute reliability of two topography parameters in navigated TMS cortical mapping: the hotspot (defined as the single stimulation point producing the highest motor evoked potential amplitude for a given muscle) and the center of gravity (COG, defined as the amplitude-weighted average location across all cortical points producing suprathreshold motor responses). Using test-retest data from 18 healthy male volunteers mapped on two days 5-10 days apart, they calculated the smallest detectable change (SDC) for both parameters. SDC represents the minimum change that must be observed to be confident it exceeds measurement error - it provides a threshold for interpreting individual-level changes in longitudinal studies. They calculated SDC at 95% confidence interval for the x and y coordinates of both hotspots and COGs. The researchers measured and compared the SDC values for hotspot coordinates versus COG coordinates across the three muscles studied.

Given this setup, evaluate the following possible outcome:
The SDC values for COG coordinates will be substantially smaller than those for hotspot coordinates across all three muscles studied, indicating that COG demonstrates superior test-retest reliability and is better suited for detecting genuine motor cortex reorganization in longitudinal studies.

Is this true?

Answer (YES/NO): YES